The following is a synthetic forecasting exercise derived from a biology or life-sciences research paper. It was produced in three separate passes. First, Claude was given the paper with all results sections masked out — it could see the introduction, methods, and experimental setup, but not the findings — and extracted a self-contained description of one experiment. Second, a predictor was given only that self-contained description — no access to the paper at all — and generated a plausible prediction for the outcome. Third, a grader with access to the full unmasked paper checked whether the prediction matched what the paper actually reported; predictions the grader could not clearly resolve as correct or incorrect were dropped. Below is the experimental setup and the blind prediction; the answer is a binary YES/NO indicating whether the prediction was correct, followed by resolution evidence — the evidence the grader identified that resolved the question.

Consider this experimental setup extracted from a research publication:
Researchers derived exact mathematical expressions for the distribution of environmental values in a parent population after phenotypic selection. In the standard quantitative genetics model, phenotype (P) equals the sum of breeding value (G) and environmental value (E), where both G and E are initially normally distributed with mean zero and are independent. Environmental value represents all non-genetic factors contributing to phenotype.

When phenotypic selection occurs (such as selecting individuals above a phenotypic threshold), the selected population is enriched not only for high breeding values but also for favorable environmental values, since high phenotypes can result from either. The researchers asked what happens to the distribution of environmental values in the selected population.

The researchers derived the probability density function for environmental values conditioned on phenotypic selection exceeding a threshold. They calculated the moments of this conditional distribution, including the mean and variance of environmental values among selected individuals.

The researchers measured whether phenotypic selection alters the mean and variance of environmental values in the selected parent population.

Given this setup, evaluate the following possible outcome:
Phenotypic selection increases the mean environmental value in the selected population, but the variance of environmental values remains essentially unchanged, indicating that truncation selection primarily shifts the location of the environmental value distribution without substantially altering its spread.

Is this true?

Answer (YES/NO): NO